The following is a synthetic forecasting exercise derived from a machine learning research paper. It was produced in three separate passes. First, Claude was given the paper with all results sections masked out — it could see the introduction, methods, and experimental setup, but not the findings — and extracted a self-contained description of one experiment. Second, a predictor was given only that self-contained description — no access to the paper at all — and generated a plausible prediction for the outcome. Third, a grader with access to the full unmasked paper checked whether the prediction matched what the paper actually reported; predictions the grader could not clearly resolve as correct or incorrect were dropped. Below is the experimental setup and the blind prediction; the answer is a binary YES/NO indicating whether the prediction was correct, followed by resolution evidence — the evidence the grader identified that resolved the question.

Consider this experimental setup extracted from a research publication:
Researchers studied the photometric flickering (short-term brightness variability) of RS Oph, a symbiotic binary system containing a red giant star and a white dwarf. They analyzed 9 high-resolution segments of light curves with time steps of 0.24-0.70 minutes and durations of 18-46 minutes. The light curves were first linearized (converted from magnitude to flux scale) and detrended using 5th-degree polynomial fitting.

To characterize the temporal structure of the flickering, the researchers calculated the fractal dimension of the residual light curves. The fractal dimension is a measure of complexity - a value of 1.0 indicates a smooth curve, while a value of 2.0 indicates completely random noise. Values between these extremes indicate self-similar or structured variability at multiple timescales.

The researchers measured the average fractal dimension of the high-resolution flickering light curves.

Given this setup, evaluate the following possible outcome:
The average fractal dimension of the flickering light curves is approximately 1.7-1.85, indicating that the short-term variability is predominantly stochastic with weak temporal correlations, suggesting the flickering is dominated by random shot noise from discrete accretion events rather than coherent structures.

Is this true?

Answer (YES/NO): NO